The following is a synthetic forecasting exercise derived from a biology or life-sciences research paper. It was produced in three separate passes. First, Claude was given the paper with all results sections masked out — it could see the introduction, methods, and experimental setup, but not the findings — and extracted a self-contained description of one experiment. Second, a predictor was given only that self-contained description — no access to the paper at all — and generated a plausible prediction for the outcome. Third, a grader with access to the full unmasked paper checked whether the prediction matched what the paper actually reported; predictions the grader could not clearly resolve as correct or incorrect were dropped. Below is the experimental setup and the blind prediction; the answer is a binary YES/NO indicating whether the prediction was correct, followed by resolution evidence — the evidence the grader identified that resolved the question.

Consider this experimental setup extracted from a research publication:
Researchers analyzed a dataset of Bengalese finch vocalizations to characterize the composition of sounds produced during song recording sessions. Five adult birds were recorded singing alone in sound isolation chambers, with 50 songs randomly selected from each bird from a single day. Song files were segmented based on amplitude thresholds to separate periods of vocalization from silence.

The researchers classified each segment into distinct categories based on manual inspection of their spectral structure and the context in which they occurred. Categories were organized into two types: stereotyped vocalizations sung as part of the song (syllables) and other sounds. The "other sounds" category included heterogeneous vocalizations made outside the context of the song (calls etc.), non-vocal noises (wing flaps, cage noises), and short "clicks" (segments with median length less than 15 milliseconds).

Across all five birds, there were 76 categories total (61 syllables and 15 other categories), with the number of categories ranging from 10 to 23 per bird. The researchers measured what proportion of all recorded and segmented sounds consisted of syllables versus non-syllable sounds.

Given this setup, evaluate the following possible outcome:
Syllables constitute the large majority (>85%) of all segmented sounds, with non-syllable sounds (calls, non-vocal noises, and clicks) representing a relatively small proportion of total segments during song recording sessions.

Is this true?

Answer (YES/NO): NO